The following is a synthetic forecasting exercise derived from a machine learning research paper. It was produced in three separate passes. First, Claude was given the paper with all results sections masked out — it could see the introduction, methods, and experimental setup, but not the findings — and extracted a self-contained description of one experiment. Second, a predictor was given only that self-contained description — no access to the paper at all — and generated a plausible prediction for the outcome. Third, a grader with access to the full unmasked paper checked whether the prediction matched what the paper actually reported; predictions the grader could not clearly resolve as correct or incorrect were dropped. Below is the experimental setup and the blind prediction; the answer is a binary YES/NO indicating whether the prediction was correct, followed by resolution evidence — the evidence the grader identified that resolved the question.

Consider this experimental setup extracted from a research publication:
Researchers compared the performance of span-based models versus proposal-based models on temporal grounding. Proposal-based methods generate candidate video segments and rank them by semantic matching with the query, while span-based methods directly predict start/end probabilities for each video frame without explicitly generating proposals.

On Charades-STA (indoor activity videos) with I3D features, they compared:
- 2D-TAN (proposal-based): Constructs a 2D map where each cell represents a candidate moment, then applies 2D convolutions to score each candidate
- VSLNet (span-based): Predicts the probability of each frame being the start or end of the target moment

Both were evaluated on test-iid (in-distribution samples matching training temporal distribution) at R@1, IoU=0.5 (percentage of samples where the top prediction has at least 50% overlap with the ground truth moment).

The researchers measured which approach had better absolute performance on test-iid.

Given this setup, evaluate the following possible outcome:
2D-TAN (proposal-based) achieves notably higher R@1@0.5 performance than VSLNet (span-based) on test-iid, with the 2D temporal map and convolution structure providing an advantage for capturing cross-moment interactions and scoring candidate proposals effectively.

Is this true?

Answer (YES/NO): YES